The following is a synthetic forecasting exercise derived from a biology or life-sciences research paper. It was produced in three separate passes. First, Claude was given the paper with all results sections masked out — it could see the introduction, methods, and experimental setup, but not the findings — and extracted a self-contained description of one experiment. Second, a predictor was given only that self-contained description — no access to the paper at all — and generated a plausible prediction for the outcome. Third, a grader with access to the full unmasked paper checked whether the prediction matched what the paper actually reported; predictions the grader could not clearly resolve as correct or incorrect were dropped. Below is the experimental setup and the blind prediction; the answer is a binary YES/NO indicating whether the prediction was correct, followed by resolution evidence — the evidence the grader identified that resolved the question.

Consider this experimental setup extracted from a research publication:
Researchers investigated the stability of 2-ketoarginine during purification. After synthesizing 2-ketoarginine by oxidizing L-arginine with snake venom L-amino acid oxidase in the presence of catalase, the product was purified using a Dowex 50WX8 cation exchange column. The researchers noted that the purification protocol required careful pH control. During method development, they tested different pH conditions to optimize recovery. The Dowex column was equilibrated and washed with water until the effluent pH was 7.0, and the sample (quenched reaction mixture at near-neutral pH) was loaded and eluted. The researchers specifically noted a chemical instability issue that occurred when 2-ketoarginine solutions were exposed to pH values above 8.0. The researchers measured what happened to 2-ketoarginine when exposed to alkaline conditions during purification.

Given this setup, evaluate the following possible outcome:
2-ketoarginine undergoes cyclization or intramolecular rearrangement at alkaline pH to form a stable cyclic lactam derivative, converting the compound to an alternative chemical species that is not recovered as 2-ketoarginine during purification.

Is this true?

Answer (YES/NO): NO